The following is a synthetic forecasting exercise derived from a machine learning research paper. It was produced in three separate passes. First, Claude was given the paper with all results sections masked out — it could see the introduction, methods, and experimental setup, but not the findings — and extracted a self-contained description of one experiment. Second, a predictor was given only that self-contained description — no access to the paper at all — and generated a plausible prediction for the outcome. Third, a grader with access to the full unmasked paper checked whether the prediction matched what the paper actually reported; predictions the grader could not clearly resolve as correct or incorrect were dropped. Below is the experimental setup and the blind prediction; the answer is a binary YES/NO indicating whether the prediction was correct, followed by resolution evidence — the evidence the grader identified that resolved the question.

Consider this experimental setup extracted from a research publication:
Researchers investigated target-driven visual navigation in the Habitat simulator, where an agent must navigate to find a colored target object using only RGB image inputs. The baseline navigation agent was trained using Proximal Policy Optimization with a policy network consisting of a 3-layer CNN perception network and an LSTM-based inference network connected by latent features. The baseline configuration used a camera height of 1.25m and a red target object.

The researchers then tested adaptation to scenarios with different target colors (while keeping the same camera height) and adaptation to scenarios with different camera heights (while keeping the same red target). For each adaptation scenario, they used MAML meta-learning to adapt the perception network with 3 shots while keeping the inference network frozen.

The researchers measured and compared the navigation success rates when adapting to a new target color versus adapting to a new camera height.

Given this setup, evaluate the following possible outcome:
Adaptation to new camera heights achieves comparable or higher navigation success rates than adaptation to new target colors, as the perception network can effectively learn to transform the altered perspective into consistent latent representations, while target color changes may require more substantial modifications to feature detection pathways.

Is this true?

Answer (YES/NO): NO